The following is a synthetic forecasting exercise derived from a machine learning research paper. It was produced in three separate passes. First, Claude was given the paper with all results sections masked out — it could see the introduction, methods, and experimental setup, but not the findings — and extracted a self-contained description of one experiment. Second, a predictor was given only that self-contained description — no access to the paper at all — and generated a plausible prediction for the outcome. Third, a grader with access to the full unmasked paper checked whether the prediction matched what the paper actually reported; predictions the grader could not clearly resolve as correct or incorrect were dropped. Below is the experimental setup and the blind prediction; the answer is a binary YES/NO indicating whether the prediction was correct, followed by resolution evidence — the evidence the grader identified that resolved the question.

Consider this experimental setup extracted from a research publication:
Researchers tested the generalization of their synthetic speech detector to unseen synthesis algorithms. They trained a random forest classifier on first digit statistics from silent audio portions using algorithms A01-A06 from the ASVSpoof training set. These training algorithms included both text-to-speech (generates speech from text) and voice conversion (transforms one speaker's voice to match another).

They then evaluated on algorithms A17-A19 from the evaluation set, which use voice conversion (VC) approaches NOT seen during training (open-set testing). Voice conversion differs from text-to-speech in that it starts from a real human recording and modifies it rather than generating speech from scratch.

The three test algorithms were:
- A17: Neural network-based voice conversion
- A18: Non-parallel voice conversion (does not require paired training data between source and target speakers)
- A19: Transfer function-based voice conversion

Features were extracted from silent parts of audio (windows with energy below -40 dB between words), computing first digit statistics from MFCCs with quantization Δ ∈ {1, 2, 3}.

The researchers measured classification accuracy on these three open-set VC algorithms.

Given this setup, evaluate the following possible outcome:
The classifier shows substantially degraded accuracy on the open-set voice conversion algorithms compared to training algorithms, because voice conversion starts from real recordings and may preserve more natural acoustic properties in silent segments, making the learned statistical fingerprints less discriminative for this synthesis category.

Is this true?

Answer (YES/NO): YES